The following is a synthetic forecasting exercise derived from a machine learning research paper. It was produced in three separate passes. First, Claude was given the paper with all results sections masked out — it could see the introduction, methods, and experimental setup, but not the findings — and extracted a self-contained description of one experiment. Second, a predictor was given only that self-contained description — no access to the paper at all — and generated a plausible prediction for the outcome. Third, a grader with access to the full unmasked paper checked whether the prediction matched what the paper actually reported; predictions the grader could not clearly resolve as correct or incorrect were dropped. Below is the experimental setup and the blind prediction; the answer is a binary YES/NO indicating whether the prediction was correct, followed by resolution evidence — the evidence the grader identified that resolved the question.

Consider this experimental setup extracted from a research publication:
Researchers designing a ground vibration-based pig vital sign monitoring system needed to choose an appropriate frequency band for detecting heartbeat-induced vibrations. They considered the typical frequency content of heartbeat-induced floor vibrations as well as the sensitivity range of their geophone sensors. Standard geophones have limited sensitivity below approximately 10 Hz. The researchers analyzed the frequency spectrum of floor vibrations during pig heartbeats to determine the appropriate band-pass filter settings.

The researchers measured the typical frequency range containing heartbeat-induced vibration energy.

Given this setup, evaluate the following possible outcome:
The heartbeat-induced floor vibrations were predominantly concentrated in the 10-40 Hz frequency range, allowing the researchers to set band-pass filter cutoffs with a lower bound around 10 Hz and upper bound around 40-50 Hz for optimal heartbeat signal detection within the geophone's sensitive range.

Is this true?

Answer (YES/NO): NO